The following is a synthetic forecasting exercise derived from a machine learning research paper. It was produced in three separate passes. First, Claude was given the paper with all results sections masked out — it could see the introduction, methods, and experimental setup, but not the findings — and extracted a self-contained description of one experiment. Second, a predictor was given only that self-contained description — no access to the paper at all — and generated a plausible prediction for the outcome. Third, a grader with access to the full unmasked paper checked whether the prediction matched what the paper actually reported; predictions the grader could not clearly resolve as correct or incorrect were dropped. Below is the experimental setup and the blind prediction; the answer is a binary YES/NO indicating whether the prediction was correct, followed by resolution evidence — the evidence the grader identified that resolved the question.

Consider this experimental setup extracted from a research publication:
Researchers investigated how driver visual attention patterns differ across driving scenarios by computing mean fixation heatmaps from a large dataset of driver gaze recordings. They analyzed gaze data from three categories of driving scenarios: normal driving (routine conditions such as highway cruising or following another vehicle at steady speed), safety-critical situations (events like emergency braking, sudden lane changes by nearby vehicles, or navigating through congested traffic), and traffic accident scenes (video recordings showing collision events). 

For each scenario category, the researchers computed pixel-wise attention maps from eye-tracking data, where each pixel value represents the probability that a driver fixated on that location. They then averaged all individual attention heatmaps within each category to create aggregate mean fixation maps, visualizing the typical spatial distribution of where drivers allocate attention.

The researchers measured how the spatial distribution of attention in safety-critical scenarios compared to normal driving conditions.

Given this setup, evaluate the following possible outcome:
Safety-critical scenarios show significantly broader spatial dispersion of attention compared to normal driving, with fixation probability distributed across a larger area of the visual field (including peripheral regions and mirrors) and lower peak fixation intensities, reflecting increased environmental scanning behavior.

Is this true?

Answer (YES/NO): NO